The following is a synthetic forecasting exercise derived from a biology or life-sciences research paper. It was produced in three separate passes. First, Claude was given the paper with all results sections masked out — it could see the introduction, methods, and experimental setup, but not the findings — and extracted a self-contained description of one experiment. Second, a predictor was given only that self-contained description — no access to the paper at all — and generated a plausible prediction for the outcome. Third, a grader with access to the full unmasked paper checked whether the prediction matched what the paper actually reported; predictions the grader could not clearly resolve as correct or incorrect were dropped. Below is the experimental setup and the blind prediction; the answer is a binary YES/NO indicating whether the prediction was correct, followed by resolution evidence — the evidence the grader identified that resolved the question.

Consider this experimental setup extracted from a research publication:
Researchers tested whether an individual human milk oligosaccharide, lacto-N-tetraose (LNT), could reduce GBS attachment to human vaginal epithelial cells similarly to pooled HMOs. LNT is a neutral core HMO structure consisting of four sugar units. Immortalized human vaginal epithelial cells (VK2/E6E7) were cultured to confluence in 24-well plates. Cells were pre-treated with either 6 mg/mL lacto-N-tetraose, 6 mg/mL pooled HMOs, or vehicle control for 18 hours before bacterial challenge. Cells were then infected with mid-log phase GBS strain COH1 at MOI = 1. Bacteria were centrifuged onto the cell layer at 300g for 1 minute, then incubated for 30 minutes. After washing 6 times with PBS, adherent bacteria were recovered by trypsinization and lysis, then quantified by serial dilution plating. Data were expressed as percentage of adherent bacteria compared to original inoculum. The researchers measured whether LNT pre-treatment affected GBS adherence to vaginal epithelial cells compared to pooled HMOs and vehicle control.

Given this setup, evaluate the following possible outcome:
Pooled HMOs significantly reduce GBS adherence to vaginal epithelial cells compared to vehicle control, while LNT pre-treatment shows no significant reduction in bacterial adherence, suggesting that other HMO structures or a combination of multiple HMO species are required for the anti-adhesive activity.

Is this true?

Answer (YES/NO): NO